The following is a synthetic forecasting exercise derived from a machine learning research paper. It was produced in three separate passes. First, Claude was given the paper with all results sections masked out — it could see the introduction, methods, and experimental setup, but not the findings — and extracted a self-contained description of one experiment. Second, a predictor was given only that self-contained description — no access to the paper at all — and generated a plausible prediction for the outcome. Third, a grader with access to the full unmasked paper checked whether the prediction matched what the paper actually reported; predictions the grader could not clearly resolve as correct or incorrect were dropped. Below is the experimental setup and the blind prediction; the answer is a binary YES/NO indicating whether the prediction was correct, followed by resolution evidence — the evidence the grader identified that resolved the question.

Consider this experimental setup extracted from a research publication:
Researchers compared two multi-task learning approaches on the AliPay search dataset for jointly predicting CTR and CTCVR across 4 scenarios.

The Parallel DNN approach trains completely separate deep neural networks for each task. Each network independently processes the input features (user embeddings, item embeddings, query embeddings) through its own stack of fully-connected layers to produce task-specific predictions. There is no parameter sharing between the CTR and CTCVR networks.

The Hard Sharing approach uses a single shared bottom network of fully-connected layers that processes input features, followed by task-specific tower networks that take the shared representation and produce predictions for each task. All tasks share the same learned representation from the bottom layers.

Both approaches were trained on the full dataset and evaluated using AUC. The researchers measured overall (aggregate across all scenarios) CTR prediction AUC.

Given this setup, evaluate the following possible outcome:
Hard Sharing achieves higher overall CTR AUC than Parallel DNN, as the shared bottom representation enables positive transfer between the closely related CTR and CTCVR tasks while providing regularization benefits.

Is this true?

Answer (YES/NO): NO